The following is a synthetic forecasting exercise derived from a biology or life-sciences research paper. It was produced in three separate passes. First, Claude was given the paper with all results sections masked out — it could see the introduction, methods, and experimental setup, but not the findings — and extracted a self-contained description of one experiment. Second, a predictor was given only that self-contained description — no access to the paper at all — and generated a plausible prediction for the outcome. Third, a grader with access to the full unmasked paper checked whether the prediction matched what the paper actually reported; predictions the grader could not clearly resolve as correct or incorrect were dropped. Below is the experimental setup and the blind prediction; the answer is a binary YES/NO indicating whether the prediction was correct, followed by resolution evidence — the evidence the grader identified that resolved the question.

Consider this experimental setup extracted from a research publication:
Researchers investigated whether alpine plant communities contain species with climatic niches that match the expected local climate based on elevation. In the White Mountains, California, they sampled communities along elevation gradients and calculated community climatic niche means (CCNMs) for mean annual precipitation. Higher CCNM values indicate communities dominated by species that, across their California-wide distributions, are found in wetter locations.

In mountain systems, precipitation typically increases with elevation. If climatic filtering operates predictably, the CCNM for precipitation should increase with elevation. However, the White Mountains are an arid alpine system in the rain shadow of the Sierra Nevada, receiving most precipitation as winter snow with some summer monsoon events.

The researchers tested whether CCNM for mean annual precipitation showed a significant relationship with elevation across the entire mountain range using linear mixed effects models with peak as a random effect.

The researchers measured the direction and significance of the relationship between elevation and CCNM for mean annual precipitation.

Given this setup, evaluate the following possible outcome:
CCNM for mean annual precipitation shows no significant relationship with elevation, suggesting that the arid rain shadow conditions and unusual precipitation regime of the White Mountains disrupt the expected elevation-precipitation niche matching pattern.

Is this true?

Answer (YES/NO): NO